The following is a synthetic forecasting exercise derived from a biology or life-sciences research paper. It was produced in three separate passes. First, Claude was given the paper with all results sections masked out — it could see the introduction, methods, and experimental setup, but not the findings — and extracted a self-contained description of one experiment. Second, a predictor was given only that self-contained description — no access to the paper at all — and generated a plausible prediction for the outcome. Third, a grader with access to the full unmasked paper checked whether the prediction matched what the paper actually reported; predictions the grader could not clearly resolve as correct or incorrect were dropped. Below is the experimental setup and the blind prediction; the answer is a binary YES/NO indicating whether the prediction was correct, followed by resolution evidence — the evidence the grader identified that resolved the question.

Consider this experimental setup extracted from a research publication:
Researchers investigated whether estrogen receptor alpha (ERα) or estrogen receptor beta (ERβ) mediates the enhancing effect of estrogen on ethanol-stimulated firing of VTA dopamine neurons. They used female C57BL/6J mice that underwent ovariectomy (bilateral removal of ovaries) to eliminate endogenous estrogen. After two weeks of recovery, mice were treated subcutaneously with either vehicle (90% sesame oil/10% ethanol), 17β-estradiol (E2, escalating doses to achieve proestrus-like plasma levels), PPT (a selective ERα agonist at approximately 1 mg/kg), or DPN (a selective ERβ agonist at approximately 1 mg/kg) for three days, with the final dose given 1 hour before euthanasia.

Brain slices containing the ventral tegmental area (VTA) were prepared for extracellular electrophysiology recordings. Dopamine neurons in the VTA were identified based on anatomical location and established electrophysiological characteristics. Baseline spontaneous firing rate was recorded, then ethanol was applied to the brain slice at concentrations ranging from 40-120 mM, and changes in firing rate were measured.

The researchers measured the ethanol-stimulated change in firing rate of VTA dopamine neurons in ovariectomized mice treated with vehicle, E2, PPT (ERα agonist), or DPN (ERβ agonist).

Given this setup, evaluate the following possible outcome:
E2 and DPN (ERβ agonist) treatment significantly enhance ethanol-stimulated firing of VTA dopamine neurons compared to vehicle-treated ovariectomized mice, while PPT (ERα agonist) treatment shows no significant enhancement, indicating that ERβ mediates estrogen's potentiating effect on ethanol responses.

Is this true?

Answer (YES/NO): NO